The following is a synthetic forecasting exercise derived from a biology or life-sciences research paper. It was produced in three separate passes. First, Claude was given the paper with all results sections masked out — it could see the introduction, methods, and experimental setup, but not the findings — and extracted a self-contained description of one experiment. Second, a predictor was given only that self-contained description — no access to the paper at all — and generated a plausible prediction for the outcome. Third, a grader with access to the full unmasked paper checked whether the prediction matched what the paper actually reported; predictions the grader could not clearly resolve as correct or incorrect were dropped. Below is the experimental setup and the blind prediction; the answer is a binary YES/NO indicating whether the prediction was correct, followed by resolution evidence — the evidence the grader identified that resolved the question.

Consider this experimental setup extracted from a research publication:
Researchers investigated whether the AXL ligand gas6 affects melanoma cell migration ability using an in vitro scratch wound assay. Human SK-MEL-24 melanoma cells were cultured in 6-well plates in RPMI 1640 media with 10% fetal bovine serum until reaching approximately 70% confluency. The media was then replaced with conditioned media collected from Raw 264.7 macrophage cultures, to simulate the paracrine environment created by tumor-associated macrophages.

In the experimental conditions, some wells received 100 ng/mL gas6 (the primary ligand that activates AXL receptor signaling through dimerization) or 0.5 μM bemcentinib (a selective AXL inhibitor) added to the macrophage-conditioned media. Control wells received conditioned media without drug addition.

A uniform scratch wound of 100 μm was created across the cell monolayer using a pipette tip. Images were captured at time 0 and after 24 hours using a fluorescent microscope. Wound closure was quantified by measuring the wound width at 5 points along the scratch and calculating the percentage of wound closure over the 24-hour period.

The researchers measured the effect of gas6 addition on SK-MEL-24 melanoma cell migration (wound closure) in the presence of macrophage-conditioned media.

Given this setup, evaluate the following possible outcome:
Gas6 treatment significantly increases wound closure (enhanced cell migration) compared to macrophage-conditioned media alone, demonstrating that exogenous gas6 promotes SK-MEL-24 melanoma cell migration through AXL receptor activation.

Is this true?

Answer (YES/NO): NO